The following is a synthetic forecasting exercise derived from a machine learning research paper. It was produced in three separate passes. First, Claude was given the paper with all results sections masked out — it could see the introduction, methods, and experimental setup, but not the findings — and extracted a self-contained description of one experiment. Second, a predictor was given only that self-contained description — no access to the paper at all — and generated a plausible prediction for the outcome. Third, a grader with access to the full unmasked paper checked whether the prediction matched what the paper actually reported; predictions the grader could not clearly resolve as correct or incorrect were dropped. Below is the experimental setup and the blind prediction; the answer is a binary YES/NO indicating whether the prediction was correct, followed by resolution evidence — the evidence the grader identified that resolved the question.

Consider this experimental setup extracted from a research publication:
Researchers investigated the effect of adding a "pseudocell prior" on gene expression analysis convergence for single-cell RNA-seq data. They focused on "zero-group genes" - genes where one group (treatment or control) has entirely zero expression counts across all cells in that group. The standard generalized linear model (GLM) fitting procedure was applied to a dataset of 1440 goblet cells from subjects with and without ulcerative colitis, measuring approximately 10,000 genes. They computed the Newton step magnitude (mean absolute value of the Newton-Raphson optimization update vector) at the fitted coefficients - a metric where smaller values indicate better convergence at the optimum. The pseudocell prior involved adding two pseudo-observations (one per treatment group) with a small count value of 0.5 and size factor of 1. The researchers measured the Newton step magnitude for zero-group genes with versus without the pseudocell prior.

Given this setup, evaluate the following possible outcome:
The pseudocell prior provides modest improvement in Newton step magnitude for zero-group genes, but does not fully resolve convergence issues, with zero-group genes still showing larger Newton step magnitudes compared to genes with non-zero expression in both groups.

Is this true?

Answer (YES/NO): NO